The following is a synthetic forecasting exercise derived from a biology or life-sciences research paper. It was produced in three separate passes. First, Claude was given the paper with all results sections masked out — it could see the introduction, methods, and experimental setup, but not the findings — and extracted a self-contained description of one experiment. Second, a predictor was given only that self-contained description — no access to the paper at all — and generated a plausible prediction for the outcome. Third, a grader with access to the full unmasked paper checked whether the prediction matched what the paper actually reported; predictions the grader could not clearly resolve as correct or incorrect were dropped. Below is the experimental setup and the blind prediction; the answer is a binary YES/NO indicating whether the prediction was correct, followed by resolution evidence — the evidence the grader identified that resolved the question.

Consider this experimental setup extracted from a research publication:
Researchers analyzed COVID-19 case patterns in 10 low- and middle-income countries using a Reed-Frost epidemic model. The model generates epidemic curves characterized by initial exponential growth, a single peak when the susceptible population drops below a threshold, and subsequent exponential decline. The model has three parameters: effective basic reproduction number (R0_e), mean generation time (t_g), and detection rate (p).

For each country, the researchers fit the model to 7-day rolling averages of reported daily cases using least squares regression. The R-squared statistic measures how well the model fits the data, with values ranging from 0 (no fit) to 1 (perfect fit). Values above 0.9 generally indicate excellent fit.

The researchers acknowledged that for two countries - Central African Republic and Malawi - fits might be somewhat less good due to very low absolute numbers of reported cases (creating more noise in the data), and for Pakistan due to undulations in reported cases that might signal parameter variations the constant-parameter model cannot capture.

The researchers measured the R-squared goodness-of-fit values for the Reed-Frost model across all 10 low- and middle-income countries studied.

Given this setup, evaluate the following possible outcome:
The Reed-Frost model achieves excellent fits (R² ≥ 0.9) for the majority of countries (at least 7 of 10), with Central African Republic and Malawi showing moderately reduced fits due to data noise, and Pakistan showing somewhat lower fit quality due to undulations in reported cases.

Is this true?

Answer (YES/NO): YES